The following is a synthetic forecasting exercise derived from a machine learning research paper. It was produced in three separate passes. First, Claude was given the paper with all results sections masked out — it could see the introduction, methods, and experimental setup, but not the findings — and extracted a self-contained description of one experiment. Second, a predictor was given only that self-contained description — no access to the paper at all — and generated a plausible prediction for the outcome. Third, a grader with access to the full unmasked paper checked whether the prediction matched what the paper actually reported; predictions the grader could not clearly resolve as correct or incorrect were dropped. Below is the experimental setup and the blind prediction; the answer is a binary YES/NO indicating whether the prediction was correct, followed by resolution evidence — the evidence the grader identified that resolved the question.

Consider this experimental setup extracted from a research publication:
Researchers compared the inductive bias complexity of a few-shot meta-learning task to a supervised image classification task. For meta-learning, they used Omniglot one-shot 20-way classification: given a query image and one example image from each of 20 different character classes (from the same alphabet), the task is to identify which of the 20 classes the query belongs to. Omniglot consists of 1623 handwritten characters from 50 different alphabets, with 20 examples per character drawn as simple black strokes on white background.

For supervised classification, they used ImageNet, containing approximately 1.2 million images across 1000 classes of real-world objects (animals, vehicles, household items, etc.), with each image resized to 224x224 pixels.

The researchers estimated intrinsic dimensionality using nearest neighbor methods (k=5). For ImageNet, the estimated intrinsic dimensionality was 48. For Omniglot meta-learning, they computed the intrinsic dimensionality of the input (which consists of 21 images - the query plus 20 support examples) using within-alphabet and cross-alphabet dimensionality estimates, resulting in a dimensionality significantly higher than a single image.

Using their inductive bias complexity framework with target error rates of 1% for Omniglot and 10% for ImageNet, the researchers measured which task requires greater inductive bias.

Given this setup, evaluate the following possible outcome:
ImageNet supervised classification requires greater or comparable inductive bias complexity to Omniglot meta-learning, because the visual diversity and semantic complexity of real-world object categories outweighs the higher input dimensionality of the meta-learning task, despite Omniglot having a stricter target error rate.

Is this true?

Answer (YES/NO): NO